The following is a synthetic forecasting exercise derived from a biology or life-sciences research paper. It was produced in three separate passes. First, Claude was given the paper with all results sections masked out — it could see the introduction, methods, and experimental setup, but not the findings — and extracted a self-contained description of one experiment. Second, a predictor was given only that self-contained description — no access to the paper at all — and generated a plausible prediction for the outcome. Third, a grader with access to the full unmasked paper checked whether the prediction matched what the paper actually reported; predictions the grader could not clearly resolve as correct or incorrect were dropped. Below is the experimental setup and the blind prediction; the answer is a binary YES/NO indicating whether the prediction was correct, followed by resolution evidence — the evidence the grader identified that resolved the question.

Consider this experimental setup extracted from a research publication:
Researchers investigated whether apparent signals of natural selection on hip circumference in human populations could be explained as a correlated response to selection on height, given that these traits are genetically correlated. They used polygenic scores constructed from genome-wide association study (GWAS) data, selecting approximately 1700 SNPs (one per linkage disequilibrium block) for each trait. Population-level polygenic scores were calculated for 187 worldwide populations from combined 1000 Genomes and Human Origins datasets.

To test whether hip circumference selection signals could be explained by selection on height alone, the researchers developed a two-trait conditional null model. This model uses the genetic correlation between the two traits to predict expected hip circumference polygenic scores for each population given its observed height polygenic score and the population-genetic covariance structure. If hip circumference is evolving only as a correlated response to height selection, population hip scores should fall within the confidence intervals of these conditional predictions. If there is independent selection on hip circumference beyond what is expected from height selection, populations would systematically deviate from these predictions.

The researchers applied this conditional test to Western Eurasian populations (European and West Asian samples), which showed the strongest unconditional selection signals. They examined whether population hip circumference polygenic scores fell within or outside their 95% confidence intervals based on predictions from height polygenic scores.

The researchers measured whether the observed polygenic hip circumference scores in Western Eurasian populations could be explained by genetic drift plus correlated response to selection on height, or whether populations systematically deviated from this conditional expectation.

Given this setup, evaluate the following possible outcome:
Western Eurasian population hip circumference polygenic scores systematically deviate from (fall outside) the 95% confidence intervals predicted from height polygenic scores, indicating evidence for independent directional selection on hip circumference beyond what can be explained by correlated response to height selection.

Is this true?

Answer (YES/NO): NO